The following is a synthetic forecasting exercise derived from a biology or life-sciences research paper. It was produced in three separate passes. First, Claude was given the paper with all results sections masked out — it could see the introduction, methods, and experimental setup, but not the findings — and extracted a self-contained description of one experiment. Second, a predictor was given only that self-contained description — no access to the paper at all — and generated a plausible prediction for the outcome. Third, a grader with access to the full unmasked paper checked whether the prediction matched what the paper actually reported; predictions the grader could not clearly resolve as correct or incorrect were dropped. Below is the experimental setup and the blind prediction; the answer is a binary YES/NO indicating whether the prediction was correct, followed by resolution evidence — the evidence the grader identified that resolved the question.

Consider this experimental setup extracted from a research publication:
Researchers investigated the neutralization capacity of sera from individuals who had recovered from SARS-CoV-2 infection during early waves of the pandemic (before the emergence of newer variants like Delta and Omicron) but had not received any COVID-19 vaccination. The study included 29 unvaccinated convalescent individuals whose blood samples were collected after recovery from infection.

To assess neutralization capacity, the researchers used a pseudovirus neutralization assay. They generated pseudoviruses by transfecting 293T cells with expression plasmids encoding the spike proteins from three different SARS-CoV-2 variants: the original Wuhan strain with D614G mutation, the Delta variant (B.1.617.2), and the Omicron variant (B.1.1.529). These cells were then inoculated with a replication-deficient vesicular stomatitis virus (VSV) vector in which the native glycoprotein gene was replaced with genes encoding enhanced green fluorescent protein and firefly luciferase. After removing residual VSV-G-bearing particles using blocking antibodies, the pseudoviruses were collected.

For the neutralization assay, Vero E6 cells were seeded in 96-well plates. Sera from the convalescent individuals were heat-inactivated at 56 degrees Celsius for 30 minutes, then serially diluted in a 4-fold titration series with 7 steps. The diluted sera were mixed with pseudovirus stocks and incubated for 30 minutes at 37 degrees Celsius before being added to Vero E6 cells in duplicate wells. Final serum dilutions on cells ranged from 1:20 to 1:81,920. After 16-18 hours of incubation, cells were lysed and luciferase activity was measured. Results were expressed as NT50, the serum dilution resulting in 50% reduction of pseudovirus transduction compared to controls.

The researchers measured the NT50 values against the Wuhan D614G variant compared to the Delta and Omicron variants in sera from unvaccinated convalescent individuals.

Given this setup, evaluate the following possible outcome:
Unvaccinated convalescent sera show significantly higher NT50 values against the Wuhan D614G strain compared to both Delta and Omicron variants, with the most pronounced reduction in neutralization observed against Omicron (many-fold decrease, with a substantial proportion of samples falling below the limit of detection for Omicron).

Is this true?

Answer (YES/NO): YES